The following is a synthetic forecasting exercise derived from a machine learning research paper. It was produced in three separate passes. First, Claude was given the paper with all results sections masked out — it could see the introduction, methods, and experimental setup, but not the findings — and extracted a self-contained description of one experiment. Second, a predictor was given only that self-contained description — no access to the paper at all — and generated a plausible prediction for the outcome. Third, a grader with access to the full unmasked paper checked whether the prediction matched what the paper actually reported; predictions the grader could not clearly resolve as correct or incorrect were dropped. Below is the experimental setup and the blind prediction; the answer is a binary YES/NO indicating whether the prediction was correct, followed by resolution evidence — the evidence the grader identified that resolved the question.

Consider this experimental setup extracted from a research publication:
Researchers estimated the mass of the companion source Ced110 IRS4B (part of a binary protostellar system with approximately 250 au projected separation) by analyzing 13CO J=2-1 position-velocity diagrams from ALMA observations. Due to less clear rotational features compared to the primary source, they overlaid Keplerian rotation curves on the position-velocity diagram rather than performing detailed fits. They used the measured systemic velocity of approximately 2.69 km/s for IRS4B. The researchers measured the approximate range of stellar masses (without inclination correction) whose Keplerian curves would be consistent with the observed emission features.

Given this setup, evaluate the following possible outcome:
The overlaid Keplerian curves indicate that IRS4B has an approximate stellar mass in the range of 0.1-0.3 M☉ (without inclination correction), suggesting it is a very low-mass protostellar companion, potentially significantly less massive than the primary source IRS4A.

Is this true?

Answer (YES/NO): NO